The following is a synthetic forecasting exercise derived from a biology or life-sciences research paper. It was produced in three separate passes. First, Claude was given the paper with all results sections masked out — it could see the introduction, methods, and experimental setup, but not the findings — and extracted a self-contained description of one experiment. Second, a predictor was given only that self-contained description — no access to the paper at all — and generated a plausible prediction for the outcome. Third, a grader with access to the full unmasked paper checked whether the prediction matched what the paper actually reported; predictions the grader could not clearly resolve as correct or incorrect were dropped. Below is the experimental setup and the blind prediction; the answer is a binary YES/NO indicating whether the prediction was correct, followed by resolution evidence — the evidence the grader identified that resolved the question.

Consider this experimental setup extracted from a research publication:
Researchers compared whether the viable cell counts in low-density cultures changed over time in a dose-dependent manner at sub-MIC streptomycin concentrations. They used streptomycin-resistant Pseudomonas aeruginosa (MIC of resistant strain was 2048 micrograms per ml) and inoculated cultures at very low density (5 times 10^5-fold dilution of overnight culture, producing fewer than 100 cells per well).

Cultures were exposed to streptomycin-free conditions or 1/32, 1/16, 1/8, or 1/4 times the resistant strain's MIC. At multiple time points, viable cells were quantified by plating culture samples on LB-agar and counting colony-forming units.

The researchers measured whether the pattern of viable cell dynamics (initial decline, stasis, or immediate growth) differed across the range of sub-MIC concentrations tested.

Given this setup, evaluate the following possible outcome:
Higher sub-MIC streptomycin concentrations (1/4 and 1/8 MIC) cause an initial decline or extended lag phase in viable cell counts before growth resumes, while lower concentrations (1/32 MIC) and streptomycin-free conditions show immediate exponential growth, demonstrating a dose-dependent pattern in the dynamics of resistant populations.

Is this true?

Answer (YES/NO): NO